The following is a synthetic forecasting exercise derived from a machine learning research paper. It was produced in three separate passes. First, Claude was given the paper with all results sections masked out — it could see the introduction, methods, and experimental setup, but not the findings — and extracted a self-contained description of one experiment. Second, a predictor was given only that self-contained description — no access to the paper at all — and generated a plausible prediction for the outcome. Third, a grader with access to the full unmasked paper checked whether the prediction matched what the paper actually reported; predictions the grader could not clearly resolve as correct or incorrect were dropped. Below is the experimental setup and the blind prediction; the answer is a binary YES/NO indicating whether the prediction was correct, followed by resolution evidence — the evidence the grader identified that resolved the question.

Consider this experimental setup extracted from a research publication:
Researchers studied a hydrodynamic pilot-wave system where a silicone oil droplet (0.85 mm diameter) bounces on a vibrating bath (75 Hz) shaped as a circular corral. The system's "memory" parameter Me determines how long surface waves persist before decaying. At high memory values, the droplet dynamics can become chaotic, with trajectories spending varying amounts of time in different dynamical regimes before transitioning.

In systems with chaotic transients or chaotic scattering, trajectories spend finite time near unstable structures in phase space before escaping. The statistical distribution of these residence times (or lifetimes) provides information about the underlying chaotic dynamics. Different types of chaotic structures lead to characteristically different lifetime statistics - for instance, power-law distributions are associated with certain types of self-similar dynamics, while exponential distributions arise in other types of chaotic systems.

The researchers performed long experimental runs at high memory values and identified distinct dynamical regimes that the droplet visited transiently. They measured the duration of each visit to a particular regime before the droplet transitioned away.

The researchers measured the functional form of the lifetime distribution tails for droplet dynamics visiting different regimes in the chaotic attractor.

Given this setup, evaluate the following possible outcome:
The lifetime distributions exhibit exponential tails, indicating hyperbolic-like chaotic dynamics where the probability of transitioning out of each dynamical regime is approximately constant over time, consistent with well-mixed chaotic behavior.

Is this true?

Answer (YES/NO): YES